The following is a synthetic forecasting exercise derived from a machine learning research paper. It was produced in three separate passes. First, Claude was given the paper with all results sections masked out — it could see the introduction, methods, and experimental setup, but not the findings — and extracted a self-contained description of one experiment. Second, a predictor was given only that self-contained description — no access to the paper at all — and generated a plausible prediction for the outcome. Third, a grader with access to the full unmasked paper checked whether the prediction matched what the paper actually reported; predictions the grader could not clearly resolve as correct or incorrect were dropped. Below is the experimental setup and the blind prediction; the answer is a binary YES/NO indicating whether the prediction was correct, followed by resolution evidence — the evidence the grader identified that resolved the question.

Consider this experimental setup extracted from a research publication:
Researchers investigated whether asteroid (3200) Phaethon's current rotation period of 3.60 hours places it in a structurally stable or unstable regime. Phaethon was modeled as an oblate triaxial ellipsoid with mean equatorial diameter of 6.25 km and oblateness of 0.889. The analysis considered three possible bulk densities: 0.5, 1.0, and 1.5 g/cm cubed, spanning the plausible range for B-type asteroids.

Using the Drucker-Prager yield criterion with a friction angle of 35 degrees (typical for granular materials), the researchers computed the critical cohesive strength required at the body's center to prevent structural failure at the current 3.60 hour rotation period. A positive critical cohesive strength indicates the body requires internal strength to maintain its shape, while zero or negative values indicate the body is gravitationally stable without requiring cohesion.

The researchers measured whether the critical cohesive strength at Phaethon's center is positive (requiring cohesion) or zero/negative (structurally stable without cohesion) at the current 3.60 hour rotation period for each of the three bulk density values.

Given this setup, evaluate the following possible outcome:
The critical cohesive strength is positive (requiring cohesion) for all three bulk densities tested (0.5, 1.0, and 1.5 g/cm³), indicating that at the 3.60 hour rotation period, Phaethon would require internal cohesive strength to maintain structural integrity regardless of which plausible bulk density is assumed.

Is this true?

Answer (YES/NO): NO